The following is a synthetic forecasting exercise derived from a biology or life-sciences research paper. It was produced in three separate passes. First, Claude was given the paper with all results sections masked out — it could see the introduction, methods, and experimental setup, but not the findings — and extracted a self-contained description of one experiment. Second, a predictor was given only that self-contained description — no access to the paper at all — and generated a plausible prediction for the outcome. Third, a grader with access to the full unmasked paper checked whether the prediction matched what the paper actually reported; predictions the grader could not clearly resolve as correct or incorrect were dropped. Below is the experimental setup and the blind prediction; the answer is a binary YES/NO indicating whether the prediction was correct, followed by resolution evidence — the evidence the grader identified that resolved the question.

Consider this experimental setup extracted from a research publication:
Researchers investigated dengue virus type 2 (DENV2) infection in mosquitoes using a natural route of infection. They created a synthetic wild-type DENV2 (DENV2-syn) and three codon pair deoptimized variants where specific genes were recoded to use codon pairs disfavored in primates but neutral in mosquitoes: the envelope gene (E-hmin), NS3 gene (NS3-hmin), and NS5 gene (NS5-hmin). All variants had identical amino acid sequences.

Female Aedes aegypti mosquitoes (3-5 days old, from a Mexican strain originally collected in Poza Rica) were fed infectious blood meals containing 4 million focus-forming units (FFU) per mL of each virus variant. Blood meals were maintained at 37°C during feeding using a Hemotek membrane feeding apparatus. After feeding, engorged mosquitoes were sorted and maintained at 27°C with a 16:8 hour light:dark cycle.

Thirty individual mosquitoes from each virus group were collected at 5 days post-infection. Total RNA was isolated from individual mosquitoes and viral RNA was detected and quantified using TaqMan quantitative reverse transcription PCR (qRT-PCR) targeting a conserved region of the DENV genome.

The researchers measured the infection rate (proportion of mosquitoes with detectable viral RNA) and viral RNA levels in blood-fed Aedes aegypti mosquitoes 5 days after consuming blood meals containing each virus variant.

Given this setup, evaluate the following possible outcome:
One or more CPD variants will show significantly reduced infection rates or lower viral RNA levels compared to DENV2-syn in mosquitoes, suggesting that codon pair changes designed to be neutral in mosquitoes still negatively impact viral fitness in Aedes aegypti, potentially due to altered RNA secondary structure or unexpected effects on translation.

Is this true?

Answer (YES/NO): NO